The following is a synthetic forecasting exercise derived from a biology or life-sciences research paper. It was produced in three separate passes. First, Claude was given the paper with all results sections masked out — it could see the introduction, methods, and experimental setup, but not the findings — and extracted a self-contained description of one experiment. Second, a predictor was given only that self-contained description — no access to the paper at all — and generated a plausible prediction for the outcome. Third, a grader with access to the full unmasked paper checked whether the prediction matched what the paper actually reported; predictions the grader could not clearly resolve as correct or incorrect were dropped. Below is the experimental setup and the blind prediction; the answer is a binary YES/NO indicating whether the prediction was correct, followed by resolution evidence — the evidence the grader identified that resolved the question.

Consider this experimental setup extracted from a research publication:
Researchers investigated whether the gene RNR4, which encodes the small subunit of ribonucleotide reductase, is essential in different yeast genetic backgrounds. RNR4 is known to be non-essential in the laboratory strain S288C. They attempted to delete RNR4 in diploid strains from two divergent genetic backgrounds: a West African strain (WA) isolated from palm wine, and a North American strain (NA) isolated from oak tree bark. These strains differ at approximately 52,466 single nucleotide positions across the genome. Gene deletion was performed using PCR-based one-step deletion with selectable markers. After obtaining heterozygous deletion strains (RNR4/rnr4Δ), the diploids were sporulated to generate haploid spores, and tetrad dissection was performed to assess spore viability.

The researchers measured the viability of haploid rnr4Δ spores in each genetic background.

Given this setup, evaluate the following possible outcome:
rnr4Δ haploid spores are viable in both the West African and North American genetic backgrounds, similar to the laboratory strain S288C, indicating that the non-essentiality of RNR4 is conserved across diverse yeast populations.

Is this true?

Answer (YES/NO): NO